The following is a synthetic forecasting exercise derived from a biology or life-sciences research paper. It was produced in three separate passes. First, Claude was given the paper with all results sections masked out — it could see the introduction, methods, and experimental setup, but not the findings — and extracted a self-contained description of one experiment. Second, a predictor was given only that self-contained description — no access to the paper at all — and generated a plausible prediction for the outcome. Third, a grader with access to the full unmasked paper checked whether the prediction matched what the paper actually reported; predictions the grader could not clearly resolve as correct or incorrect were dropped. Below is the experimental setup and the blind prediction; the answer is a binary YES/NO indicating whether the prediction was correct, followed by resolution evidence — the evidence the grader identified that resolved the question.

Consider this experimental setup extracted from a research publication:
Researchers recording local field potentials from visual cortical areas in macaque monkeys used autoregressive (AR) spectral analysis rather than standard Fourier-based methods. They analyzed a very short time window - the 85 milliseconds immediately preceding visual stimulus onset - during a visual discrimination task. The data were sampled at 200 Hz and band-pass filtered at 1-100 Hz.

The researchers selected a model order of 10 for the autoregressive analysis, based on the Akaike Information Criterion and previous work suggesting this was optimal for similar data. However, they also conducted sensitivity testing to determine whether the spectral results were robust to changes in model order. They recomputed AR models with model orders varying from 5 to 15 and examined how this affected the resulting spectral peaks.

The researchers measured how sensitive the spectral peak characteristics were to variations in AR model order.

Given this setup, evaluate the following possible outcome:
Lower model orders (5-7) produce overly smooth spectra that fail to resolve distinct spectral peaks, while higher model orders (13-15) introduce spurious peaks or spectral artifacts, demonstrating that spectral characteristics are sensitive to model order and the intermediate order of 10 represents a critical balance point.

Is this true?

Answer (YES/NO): NO